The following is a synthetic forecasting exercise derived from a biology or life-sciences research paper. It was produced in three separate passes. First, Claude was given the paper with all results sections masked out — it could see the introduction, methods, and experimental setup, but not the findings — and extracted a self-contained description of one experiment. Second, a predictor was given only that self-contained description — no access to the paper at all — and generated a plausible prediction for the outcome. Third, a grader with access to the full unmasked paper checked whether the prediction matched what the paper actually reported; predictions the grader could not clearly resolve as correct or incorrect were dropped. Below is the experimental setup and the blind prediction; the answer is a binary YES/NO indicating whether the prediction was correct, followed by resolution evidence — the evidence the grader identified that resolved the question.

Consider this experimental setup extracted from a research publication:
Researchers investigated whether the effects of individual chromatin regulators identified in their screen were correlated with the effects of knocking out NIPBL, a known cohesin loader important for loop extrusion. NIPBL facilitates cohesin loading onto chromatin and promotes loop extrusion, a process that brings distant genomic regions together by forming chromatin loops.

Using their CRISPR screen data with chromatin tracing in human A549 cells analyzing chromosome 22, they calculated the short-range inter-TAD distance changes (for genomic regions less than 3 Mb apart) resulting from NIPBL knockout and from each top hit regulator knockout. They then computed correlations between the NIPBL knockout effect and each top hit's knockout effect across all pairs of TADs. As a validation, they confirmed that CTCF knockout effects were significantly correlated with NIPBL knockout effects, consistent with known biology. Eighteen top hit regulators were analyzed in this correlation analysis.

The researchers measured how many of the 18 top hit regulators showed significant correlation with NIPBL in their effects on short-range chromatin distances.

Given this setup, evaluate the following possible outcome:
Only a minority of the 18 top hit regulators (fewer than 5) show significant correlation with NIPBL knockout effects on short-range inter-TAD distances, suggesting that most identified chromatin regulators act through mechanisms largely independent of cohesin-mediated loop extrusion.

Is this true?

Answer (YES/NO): NO